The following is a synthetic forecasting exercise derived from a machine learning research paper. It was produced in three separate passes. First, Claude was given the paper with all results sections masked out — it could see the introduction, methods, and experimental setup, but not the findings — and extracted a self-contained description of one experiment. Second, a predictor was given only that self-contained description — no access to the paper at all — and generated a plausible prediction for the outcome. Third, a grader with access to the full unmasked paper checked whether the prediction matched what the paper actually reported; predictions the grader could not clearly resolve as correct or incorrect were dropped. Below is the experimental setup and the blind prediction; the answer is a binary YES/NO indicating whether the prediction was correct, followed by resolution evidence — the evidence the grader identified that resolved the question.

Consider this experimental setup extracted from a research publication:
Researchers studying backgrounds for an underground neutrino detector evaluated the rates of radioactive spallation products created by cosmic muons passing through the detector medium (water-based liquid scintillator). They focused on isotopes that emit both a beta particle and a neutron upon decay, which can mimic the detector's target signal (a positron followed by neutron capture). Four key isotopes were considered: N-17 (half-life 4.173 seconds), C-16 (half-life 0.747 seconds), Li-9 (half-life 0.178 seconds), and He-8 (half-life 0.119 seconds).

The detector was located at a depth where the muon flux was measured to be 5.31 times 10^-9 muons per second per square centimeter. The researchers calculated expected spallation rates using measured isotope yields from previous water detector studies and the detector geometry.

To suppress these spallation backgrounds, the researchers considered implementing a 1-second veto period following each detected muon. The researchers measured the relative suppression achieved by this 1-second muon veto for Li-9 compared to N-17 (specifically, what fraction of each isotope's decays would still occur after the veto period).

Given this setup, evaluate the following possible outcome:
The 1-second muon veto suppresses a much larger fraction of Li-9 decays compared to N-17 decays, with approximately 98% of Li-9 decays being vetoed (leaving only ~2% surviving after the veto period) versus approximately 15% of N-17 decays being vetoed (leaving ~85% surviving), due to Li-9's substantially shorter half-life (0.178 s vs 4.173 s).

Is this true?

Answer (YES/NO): YES